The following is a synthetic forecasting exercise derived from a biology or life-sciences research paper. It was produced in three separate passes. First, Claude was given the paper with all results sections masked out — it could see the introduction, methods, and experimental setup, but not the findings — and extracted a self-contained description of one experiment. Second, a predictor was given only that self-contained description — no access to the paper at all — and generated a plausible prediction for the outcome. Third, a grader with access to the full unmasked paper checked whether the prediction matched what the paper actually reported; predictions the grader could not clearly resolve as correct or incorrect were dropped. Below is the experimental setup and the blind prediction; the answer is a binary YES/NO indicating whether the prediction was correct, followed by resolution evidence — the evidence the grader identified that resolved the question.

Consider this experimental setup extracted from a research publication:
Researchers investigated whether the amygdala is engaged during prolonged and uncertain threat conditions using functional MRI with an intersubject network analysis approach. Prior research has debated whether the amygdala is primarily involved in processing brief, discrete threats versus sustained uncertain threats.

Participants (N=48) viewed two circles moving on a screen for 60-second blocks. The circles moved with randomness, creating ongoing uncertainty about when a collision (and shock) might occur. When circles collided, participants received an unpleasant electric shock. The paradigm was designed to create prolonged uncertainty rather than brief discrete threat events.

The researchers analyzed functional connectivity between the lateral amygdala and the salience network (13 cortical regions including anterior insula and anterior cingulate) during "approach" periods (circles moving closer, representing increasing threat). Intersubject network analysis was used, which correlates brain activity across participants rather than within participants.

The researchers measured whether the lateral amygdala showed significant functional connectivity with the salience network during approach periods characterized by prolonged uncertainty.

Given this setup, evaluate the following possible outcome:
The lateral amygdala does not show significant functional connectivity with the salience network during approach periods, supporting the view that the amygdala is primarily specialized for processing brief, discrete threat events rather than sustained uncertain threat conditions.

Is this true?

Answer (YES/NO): NO